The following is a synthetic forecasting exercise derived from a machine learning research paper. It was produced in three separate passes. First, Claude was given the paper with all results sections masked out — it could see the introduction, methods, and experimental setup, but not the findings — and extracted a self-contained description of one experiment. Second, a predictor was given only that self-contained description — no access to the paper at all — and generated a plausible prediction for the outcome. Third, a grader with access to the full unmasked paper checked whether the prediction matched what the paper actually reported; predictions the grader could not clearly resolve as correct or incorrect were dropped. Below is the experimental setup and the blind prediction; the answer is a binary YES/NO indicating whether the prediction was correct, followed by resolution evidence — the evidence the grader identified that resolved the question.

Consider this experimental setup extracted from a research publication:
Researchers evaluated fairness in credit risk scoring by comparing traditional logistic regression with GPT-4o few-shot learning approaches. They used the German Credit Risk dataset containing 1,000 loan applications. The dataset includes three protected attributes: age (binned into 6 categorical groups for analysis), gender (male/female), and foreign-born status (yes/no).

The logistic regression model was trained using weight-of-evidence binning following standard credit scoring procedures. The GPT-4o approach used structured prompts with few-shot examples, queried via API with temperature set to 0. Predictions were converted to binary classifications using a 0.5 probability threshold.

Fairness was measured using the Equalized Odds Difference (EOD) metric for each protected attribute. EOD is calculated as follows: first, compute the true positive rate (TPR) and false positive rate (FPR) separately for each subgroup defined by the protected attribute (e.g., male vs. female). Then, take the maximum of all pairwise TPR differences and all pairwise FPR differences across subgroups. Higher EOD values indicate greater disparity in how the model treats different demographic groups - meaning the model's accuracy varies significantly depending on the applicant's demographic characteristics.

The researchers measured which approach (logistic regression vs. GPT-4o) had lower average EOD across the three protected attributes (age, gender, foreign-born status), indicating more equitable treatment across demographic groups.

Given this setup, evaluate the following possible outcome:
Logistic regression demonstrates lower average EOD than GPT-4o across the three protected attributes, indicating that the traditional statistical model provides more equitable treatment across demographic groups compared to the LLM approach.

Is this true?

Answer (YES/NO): NO